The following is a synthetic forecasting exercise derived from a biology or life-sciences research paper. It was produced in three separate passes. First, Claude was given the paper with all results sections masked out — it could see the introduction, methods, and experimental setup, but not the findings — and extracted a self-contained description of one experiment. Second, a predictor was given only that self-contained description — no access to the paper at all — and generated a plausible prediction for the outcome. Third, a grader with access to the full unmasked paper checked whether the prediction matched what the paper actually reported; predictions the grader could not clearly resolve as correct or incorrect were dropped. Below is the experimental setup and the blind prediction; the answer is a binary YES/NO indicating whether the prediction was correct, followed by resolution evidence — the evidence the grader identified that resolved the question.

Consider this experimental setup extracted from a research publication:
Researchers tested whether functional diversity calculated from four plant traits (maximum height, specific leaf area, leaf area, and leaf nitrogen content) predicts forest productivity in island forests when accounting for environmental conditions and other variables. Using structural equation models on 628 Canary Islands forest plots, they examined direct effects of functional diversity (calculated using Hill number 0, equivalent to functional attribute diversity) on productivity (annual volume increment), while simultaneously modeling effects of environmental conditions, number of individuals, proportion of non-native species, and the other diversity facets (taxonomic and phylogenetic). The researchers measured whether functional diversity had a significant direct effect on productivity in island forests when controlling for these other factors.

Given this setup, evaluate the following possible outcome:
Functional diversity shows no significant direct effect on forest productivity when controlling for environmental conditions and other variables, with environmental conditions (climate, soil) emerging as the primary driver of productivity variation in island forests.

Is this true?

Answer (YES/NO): YES